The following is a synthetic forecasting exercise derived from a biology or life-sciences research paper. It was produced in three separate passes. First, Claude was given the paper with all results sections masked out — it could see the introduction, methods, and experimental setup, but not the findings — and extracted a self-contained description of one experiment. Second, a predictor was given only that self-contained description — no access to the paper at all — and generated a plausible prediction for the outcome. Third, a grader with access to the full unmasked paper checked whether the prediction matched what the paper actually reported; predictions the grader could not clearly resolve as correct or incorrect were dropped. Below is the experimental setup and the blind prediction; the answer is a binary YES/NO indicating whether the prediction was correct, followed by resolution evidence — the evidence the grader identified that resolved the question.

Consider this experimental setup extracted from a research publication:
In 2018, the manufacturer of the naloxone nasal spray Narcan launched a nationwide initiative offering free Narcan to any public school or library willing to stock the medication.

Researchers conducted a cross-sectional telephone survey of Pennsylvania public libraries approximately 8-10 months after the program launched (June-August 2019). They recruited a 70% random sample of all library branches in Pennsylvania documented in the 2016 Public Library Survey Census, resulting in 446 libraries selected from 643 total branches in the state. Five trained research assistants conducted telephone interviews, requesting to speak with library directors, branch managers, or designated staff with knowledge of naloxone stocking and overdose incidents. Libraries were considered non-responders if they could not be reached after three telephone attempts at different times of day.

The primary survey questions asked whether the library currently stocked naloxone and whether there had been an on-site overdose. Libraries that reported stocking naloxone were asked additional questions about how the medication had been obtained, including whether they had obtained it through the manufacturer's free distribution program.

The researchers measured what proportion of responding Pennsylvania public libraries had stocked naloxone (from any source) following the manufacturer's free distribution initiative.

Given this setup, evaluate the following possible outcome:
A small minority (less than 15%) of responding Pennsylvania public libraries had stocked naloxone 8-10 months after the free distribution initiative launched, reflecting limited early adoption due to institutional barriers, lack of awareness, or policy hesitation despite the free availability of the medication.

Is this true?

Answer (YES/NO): NO